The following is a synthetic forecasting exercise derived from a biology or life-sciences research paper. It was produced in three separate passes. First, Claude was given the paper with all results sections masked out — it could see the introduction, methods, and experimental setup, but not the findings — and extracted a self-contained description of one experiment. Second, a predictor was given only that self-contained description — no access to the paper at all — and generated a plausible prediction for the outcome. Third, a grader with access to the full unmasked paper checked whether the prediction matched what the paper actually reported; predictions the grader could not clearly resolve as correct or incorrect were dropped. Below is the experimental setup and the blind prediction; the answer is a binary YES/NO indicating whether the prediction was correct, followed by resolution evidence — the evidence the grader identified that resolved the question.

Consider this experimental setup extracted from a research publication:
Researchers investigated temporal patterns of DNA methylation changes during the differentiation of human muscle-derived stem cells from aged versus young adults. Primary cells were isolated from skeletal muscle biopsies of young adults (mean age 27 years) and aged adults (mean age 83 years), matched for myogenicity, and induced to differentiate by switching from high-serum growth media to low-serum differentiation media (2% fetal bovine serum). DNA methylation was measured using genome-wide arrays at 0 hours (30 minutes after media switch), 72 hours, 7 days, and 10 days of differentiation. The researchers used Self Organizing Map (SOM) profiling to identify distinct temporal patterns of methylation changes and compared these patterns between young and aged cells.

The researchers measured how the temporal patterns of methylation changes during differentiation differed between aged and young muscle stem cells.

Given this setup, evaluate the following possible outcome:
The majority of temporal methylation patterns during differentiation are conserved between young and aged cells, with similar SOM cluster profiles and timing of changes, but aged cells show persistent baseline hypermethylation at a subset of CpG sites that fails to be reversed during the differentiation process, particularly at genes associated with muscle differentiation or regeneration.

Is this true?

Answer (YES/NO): NO